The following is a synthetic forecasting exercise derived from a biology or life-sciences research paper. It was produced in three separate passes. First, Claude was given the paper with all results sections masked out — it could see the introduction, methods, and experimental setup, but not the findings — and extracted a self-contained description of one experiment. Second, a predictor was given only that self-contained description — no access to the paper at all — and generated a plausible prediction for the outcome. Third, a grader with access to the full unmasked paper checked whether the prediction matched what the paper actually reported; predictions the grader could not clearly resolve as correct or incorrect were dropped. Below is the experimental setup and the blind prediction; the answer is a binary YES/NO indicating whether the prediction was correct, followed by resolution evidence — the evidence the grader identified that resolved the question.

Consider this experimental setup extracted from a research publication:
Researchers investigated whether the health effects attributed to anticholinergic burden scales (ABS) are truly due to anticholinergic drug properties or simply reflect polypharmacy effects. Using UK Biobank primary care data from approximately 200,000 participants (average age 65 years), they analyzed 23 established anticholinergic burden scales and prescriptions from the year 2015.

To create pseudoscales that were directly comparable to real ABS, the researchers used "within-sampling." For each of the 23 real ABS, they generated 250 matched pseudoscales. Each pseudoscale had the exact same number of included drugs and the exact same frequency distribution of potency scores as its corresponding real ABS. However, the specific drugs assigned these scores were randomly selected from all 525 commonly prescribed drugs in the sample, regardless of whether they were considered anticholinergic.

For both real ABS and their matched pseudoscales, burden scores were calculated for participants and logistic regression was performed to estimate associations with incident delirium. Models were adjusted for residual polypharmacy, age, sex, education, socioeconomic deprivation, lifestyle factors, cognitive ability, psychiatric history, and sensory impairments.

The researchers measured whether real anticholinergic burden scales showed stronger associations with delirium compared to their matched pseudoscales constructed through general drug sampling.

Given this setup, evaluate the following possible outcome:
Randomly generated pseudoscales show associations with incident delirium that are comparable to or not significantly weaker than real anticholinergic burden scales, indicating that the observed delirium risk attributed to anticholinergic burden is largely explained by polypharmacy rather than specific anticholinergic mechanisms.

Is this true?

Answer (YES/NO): NO